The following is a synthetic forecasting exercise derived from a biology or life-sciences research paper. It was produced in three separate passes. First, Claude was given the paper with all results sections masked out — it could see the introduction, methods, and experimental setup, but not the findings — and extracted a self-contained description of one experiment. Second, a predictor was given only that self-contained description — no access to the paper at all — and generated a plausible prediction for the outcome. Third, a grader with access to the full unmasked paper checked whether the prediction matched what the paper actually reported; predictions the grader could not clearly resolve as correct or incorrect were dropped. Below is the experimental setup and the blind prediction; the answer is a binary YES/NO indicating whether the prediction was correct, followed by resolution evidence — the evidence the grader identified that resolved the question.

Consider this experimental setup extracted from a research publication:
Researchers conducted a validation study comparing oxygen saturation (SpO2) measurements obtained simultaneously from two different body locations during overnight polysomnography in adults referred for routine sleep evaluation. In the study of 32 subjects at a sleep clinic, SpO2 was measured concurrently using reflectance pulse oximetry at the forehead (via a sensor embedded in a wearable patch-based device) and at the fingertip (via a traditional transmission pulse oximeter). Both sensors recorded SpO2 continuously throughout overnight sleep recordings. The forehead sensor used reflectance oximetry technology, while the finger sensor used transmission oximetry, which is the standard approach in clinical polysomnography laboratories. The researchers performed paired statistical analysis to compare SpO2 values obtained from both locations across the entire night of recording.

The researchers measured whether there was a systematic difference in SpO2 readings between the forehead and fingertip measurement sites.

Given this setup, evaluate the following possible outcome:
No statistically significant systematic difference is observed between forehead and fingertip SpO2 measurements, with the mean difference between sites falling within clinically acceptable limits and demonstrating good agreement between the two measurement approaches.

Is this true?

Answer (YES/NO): NO